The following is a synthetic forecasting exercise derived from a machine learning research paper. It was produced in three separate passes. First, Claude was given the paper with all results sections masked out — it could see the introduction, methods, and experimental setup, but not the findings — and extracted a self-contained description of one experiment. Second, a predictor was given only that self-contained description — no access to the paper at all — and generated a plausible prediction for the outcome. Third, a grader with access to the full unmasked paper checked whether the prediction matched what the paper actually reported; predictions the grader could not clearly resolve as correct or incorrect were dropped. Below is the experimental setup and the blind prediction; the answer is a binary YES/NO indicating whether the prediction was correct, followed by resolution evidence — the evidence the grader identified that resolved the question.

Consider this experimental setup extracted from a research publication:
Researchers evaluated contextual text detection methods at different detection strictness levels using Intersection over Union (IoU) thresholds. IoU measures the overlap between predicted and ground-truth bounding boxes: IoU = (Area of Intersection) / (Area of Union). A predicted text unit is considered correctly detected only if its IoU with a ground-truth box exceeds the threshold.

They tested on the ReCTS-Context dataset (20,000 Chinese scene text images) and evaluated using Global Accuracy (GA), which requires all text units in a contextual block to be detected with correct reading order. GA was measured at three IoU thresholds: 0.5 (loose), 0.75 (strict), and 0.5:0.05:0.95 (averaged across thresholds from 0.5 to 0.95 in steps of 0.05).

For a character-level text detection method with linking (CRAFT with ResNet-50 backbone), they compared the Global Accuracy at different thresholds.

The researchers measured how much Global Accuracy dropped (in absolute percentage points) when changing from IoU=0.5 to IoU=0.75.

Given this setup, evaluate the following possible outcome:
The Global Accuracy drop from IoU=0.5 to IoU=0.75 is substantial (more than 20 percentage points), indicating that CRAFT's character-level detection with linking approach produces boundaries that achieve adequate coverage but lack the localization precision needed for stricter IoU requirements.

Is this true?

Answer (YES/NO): NO